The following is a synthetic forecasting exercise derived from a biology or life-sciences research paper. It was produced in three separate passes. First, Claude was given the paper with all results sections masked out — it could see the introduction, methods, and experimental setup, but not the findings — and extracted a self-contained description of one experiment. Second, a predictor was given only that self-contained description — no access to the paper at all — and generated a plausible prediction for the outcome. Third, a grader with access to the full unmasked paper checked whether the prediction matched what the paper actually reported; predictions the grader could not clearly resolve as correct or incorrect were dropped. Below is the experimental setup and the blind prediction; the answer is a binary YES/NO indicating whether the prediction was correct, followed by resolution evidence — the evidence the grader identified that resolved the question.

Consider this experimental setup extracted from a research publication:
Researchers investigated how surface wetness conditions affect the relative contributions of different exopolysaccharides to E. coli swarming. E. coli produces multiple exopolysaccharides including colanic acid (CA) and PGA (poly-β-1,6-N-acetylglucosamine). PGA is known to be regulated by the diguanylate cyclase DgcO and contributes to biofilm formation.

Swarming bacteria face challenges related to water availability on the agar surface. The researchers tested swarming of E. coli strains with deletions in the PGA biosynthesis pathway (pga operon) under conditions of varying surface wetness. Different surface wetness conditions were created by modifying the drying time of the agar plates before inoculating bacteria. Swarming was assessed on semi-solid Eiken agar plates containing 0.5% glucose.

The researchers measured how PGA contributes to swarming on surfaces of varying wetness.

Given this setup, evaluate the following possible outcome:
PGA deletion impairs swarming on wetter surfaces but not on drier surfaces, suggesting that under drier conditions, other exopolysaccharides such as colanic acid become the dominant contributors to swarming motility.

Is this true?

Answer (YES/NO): NO